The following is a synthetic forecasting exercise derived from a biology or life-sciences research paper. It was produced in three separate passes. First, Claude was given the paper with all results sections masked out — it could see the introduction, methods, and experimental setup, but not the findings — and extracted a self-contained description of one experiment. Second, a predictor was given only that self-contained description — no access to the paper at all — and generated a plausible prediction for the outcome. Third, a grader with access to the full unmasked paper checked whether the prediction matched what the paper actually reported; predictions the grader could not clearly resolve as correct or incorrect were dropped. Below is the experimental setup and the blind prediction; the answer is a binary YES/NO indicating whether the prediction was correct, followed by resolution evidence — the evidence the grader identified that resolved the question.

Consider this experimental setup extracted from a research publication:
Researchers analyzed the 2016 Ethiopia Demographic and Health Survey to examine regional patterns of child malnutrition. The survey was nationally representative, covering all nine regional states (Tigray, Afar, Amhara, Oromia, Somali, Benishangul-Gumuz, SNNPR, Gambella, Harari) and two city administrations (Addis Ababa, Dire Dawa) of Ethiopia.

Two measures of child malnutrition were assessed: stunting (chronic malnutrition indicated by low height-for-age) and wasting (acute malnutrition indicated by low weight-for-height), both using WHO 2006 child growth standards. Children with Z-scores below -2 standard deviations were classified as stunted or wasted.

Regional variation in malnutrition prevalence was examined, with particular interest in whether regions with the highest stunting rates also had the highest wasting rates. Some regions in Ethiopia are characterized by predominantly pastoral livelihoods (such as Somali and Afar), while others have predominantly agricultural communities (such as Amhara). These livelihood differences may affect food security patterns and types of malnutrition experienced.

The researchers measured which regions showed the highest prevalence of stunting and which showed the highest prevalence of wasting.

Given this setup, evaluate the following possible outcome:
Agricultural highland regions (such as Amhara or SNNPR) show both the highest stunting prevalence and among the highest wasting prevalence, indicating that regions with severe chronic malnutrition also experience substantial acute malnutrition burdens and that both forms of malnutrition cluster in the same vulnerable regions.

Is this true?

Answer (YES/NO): NO